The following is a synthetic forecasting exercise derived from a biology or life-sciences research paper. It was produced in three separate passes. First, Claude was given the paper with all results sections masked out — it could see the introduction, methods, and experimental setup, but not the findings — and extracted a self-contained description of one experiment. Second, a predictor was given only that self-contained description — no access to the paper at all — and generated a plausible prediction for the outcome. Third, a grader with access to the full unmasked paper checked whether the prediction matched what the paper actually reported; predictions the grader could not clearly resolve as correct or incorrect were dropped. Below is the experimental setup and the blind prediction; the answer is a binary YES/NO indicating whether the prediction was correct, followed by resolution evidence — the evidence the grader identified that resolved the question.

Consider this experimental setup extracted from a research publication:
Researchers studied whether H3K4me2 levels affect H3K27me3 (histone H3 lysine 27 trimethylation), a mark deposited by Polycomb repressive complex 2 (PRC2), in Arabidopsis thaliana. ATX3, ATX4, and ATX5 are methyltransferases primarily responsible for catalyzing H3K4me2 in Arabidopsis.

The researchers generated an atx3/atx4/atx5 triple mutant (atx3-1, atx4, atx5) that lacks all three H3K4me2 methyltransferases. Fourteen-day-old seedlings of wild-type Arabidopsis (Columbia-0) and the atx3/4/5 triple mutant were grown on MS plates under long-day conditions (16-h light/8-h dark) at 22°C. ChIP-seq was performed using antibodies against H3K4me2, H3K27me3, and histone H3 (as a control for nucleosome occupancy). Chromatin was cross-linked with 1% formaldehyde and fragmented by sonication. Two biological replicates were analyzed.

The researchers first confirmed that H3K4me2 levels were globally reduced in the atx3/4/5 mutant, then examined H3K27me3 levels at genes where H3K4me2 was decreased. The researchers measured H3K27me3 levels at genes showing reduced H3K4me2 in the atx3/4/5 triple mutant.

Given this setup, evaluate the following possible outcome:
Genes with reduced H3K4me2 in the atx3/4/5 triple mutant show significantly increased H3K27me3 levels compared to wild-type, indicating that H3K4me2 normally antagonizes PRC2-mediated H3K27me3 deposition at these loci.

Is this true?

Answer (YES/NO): NO